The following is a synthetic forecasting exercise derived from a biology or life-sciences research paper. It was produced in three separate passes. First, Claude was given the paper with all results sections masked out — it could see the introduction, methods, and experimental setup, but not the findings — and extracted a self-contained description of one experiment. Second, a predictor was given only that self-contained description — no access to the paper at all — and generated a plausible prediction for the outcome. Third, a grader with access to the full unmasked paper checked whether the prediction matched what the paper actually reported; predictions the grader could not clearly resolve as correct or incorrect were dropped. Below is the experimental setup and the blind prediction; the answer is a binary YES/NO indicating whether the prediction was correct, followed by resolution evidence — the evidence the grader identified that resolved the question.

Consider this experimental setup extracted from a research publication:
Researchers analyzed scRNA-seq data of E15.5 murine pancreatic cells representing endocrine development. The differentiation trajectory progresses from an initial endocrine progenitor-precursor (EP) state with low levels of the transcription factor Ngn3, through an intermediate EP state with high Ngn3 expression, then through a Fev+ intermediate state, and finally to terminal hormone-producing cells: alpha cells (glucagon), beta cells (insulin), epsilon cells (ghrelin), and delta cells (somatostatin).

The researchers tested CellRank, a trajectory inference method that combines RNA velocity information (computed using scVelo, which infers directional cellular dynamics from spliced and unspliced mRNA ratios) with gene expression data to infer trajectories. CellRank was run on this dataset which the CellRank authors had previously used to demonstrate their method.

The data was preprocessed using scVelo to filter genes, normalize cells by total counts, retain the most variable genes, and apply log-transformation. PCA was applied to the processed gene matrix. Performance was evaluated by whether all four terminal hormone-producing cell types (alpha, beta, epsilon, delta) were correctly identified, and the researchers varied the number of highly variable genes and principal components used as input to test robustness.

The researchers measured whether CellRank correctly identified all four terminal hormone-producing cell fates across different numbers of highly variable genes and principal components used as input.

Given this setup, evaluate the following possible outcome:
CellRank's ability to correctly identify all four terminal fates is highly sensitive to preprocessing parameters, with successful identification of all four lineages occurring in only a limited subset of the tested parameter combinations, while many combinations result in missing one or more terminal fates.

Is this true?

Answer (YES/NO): NO